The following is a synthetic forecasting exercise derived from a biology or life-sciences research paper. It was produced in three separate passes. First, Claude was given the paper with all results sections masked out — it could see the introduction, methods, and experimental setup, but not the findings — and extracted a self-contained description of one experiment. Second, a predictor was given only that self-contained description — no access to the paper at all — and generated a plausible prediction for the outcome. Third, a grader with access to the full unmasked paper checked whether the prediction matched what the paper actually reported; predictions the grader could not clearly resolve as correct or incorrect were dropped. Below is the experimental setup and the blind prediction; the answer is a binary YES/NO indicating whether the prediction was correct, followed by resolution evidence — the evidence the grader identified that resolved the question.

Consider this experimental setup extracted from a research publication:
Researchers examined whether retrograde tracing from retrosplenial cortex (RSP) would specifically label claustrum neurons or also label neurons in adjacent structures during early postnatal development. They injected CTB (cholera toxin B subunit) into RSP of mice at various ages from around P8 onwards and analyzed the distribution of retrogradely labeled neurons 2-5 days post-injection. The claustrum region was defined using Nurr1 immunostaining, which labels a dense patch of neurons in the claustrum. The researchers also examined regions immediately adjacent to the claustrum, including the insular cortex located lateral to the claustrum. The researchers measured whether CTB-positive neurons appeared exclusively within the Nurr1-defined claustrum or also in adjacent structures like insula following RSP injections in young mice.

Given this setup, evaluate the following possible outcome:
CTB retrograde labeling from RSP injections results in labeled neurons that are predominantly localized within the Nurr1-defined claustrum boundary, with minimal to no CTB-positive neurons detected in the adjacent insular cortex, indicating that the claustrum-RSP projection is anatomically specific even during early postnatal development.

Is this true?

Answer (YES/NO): YES